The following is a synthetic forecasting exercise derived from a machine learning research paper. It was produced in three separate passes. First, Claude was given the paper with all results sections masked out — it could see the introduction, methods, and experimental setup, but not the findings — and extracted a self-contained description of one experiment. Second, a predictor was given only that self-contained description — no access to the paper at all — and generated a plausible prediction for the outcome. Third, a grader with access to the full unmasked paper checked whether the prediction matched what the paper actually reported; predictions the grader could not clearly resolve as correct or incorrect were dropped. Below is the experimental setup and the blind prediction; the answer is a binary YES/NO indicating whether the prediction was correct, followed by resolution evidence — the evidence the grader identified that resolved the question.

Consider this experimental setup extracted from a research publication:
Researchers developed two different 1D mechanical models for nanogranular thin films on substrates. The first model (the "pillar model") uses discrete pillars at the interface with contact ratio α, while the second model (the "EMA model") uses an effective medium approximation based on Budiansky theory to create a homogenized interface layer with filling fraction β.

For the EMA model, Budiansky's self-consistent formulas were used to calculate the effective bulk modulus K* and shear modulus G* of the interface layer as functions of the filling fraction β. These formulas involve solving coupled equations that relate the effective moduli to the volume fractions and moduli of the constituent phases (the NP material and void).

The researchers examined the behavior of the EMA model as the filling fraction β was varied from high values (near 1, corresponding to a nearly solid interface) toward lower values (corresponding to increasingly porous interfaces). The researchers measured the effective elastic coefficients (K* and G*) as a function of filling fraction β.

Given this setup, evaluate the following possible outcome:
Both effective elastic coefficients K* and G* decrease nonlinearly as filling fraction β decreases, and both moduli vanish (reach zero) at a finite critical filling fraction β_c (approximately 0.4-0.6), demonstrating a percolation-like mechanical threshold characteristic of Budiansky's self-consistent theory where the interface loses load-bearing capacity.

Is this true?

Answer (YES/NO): YES